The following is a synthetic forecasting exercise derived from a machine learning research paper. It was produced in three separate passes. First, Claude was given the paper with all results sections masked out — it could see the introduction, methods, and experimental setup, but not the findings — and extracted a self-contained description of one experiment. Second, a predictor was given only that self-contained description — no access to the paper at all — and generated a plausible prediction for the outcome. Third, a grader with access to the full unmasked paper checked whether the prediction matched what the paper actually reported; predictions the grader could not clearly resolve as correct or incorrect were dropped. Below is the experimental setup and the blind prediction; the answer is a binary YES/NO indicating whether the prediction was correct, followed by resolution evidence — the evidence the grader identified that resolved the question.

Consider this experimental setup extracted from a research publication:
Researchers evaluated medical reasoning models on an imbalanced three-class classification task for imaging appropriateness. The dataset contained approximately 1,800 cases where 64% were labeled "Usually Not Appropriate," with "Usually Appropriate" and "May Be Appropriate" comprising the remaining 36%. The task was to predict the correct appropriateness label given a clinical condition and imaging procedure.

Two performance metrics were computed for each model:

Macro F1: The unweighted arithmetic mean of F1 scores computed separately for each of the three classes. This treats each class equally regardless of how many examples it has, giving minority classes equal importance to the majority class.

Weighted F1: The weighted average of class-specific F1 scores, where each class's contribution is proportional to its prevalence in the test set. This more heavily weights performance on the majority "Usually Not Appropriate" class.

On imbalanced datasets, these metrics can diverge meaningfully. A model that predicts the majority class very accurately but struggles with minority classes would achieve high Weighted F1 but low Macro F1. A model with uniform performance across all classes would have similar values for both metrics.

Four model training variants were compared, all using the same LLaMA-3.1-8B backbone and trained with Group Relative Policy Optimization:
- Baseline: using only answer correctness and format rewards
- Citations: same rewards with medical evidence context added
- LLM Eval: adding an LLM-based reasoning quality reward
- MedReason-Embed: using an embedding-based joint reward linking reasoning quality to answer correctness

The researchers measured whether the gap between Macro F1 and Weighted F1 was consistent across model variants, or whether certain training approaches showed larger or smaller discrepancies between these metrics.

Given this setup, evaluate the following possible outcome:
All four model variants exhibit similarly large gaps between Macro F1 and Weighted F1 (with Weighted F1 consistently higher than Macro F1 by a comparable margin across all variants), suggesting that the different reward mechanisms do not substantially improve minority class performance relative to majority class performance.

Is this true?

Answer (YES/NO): NO